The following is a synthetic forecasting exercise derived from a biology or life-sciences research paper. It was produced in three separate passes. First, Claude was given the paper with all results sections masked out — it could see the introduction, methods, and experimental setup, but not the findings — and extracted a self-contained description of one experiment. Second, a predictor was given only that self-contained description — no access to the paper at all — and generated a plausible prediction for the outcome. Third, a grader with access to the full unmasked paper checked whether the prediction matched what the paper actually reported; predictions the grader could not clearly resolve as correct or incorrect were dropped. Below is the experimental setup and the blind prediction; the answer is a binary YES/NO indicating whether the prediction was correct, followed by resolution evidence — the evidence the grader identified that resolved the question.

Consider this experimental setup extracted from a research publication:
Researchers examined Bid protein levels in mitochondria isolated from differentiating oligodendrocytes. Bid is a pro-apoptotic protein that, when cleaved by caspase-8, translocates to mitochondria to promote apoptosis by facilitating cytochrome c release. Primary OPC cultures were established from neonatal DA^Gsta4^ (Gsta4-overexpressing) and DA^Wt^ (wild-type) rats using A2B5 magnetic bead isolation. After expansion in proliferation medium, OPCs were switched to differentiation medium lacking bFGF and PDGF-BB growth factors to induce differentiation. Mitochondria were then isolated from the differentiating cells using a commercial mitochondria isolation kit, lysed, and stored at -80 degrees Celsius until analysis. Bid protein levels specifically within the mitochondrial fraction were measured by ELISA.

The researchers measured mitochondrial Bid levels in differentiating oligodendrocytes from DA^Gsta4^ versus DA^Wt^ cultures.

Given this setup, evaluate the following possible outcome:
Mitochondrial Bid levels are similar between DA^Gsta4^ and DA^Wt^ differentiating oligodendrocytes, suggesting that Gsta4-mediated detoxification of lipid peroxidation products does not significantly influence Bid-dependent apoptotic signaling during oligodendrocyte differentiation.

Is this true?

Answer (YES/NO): NO